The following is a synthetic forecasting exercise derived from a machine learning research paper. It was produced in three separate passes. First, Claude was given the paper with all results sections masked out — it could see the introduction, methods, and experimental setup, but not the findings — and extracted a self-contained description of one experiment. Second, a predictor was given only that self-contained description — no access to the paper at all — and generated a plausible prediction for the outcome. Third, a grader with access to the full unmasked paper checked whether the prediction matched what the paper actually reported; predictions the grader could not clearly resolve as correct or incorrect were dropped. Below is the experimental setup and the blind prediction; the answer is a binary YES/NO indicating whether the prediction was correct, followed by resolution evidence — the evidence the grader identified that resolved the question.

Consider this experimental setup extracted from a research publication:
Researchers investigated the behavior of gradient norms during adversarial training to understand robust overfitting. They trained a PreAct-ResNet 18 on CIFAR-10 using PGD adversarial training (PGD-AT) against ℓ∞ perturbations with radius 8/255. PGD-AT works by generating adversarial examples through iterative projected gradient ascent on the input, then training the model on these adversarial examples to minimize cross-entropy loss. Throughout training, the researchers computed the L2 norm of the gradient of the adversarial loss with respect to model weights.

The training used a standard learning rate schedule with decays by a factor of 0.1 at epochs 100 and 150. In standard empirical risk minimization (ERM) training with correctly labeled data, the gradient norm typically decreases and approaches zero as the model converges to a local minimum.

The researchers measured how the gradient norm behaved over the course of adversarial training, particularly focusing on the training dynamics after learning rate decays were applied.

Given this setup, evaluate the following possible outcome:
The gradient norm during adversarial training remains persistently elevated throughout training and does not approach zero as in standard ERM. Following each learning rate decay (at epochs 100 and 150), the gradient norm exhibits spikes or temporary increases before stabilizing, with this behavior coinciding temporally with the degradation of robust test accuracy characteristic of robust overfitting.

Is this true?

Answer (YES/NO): NO